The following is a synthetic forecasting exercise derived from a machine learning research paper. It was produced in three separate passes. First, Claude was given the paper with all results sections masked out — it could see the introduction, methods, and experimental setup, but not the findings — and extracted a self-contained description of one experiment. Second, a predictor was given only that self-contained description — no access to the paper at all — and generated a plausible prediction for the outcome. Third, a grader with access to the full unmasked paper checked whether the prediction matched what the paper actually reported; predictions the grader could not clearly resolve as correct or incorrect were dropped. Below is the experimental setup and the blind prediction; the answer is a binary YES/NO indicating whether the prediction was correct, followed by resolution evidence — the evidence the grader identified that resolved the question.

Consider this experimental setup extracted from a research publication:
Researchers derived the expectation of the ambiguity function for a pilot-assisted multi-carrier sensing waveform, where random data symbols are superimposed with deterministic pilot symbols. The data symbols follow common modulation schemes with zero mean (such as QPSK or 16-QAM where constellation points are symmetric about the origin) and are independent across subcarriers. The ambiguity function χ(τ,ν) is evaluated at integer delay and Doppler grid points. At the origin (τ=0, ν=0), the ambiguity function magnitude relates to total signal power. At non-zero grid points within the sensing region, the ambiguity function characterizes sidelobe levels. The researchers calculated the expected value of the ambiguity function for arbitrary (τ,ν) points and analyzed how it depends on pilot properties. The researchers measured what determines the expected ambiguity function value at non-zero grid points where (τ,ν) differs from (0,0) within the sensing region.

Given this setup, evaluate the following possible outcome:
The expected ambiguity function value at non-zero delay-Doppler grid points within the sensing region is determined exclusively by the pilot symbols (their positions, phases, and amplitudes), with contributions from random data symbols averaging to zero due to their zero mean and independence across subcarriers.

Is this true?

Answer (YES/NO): YES